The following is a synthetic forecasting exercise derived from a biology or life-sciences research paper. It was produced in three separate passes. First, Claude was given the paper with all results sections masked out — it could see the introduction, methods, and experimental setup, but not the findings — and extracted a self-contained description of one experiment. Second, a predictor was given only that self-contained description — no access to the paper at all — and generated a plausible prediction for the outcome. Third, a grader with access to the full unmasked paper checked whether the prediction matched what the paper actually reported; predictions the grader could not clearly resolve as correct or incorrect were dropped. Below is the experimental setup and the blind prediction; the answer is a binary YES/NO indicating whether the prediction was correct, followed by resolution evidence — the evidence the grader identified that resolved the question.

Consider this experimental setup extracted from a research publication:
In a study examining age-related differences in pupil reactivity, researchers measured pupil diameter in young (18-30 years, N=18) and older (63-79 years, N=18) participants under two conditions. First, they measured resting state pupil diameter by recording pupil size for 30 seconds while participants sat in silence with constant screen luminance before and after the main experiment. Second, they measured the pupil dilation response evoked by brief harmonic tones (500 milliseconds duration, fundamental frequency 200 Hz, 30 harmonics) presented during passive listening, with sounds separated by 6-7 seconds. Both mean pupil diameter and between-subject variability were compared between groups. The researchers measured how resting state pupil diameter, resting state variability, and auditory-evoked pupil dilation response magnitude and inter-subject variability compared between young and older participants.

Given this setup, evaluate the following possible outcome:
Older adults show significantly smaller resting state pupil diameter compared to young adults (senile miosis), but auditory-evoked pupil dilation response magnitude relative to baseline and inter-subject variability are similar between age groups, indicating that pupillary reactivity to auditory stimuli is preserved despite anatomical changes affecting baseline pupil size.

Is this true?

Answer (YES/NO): NO